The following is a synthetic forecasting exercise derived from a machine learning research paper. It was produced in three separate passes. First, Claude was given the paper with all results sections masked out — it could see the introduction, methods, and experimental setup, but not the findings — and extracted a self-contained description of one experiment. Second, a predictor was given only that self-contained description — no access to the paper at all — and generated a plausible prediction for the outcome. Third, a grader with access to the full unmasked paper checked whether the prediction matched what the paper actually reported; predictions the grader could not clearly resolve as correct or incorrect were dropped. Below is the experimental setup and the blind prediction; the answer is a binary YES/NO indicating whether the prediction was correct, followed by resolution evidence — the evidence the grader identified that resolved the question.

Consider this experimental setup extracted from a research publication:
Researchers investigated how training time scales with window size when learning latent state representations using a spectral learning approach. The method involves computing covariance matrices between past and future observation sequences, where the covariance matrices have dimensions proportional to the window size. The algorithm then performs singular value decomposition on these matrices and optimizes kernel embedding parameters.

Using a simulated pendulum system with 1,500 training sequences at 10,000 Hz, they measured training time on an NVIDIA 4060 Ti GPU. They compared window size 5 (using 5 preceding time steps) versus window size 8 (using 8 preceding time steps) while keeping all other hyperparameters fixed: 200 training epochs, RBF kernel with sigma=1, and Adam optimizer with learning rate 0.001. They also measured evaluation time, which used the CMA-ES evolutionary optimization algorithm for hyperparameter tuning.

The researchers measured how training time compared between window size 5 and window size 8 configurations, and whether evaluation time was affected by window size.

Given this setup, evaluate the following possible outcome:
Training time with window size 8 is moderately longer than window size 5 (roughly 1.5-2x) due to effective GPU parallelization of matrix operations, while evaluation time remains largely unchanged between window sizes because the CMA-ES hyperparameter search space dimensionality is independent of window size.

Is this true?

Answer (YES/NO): NO